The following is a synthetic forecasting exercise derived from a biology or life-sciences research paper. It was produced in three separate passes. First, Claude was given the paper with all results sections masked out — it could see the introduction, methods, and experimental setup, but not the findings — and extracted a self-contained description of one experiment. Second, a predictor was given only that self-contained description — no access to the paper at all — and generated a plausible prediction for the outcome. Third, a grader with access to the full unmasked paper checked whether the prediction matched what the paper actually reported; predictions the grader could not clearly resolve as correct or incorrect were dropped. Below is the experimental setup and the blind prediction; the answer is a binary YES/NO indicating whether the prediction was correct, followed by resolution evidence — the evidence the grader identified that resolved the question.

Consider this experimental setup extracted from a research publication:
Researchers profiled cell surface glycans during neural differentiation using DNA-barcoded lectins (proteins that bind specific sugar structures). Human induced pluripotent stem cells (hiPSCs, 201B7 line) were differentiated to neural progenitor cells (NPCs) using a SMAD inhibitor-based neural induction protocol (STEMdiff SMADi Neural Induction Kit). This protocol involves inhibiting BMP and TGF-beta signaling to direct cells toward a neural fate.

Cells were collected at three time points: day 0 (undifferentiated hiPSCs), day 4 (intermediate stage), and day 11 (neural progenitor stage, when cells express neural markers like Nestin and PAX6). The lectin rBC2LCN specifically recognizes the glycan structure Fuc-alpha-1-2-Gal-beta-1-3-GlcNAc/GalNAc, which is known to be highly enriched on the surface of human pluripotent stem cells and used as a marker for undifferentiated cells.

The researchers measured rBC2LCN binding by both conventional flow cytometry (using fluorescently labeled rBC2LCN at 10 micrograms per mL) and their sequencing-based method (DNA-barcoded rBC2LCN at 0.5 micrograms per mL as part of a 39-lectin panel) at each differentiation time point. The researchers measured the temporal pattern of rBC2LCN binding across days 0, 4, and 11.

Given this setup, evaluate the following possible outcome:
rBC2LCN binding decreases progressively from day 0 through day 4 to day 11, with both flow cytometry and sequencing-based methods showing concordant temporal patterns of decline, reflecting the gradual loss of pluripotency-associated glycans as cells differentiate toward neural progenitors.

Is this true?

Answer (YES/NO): YES